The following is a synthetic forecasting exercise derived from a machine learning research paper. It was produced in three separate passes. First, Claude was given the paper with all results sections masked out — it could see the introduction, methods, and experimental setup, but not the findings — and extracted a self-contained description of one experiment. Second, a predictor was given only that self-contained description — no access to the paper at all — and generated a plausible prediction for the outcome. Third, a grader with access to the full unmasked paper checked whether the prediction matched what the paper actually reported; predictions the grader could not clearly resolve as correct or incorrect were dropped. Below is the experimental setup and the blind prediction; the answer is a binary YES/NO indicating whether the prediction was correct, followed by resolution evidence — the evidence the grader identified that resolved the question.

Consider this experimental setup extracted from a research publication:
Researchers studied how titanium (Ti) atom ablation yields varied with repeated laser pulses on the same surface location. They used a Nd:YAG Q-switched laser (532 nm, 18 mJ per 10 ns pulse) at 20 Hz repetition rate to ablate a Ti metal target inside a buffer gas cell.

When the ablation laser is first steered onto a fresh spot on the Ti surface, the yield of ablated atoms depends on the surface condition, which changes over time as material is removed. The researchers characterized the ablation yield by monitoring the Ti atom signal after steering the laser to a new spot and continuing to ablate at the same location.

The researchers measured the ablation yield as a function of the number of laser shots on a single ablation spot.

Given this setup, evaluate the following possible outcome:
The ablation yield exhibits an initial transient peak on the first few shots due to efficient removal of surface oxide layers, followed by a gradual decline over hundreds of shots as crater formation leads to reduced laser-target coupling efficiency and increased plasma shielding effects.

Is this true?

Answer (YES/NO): NO